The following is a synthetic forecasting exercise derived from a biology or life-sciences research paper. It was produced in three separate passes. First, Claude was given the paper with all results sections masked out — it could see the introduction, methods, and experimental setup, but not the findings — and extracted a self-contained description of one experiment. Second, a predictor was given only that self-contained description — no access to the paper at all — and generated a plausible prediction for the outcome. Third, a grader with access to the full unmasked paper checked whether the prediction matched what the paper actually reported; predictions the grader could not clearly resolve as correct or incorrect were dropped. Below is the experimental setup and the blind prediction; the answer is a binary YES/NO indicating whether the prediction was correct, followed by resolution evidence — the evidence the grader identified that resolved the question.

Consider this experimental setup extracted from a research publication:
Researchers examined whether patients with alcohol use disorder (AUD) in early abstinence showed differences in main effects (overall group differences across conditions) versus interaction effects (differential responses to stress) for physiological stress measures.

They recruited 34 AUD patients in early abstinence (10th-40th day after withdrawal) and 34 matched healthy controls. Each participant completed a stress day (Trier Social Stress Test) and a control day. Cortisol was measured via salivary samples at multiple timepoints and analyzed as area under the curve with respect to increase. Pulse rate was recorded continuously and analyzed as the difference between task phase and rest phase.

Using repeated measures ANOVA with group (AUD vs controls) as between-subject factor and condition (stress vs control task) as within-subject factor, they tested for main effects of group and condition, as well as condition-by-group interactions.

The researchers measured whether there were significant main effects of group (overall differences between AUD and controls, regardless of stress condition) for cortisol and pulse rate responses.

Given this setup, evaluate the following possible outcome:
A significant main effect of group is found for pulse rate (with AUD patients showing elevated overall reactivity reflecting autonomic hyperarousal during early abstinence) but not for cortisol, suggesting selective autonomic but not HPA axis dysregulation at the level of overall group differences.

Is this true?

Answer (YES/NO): NO